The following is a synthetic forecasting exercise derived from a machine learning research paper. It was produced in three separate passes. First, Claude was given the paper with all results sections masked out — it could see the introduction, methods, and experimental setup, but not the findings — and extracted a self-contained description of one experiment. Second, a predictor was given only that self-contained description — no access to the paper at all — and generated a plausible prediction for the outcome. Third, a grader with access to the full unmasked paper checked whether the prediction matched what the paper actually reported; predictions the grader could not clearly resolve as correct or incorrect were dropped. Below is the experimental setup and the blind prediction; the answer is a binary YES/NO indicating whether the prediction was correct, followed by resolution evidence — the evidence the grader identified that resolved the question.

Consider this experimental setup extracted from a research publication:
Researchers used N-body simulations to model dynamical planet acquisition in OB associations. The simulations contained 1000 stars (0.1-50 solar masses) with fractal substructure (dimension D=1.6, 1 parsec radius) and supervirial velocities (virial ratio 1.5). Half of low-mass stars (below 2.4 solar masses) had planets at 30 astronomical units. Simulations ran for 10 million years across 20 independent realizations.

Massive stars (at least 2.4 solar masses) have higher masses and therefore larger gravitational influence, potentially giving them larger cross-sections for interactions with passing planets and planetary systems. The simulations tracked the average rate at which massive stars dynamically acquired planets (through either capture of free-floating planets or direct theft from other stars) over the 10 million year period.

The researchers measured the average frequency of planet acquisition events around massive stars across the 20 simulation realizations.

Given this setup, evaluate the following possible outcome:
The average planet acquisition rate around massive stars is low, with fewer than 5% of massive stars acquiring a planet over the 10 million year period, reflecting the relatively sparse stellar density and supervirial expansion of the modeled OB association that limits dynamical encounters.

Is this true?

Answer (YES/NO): YES